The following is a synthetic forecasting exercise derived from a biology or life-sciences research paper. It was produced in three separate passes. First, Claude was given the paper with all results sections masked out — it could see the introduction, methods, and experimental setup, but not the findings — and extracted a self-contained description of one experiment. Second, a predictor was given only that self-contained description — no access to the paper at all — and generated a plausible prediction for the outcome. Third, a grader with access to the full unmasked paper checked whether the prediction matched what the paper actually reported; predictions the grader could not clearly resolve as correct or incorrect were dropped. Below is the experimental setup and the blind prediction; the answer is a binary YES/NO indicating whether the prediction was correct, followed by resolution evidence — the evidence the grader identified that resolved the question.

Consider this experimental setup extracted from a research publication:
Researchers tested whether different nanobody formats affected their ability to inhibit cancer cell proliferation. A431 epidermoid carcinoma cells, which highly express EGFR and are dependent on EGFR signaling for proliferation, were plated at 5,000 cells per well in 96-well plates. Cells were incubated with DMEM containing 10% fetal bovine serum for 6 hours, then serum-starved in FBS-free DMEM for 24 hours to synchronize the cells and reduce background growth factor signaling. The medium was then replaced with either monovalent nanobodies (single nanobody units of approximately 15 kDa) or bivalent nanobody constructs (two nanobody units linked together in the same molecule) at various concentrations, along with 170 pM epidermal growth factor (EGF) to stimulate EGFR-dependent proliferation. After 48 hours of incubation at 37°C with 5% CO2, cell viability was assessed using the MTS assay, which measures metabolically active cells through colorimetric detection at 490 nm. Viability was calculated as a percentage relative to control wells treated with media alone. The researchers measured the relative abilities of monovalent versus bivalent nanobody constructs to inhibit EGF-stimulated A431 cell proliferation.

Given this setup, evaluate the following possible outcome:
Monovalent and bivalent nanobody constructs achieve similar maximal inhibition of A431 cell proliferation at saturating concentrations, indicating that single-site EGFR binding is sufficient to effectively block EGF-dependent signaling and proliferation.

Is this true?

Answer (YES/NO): NO